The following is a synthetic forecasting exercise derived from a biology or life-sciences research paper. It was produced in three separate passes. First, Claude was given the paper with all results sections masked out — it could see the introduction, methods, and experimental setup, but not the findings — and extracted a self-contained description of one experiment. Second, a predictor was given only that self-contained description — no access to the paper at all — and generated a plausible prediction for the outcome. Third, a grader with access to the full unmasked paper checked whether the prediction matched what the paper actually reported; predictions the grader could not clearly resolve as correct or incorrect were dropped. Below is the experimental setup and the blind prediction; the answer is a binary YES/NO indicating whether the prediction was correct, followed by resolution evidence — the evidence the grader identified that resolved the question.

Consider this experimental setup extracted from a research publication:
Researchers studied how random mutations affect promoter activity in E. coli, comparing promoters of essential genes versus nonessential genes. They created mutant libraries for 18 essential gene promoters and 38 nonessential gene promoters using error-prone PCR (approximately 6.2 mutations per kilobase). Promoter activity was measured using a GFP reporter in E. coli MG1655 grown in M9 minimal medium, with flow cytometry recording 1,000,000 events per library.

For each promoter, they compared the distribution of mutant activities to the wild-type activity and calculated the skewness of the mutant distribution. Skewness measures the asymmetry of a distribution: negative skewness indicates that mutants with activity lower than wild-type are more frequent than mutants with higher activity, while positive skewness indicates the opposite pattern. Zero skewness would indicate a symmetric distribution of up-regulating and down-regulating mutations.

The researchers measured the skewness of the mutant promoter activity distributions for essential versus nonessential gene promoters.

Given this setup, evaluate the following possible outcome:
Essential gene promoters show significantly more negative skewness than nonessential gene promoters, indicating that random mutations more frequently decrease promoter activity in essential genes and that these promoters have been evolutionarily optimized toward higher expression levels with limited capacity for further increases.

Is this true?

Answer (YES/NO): YES